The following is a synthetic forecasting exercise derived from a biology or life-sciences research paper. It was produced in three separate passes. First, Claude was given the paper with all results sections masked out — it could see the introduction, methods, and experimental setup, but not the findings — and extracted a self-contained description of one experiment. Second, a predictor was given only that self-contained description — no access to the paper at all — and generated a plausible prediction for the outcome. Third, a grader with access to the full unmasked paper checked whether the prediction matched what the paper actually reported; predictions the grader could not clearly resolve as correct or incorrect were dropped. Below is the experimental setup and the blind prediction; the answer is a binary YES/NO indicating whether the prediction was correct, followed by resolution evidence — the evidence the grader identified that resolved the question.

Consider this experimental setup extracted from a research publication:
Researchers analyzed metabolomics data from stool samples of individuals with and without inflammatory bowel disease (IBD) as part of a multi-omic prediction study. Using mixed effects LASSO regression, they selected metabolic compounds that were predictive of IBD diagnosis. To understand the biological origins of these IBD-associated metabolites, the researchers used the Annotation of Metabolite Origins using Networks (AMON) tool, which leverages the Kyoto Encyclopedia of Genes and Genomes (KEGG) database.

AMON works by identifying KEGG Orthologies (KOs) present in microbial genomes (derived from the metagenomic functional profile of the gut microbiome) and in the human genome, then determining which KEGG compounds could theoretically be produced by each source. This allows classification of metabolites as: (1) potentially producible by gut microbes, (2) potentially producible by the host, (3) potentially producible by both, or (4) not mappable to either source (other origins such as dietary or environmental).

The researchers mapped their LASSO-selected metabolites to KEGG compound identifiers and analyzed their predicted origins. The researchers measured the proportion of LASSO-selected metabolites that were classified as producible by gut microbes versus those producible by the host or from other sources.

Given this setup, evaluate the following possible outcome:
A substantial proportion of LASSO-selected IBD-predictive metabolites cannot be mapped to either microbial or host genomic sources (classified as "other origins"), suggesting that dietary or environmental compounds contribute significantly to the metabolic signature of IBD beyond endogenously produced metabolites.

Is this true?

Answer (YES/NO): YES